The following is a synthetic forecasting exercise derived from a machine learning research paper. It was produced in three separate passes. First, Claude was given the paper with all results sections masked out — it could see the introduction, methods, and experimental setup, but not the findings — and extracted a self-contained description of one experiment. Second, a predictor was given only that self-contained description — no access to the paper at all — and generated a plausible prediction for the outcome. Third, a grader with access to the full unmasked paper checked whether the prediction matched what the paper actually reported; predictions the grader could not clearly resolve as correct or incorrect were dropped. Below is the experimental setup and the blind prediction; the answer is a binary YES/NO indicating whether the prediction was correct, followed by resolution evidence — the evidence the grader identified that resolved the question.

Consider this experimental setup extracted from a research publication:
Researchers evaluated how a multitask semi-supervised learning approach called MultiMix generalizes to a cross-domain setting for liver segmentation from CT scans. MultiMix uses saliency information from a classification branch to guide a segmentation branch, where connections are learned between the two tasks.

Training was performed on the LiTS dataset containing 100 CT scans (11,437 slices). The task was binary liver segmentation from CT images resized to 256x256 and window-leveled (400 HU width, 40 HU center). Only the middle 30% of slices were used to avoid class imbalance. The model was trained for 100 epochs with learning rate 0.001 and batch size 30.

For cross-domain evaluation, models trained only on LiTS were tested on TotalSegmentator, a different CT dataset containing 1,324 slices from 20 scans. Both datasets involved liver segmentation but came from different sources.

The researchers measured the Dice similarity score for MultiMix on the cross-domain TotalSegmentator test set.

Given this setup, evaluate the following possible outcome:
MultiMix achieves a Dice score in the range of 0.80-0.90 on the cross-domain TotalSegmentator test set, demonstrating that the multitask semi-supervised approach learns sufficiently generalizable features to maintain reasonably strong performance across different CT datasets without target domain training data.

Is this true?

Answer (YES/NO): NO